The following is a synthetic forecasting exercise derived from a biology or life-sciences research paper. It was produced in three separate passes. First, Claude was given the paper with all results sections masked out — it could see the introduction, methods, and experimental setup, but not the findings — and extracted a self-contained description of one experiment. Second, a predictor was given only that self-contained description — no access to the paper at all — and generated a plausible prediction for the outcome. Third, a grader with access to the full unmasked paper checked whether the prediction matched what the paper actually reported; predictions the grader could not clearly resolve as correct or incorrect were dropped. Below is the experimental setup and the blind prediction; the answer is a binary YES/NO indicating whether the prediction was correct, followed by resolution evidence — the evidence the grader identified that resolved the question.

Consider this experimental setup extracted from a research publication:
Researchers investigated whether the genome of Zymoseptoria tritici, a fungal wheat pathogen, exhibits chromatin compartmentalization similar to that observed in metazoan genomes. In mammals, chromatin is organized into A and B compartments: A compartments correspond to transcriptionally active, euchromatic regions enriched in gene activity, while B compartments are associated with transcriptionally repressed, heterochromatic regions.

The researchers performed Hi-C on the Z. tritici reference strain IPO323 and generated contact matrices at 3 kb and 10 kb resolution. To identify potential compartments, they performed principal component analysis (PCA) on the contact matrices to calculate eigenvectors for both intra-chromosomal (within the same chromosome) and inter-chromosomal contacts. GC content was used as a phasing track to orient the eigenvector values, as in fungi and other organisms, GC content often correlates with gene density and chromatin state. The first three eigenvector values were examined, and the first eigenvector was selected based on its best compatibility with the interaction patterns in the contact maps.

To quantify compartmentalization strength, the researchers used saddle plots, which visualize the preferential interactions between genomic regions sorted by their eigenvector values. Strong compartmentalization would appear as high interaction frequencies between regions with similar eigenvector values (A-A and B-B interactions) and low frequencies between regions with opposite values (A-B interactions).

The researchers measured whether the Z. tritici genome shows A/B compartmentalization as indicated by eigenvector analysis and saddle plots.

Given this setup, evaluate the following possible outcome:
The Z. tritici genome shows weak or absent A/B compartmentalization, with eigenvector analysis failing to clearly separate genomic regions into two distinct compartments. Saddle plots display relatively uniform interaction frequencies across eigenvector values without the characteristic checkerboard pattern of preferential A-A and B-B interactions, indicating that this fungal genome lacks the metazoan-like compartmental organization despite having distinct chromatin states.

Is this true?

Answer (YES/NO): NO